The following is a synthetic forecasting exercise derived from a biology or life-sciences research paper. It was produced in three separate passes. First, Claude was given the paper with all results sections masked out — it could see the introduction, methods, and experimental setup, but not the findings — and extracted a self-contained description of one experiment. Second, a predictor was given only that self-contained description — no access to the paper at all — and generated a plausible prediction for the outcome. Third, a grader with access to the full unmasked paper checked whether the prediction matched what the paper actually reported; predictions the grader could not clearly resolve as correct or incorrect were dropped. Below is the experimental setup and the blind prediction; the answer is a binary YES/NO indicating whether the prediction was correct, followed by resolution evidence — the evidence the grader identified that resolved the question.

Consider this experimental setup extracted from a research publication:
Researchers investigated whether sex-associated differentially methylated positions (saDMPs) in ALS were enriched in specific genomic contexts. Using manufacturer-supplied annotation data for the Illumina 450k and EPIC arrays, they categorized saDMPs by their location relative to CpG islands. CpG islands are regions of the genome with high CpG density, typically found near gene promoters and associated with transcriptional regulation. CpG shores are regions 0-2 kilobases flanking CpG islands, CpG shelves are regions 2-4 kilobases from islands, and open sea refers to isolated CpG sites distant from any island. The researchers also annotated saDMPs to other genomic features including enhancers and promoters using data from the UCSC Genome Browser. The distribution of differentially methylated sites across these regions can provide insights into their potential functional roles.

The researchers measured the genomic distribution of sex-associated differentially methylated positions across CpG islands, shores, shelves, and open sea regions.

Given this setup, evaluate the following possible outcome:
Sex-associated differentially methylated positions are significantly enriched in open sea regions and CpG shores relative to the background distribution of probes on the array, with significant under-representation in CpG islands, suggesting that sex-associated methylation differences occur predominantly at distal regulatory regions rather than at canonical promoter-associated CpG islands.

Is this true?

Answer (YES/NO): NO